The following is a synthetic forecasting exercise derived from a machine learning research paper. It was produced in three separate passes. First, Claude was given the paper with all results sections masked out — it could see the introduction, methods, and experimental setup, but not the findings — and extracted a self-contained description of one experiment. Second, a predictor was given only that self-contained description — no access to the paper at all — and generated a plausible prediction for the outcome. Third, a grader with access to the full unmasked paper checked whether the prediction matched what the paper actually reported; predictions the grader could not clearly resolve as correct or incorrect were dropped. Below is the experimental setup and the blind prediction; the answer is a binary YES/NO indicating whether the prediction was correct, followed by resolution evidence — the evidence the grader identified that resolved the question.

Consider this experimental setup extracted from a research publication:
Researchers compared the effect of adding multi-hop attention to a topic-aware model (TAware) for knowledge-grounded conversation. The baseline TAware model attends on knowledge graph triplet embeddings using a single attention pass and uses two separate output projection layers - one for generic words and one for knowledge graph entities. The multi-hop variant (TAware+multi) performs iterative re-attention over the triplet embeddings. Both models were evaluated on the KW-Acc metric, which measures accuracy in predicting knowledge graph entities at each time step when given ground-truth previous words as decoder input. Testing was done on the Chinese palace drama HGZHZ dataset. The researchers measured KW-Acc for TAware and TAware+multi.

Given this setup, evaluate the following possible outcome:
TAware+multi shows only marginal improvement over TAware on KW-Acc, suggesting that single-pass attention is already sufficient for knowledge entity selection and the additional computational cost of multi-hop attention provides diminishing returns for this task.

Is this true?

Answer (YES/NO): NO